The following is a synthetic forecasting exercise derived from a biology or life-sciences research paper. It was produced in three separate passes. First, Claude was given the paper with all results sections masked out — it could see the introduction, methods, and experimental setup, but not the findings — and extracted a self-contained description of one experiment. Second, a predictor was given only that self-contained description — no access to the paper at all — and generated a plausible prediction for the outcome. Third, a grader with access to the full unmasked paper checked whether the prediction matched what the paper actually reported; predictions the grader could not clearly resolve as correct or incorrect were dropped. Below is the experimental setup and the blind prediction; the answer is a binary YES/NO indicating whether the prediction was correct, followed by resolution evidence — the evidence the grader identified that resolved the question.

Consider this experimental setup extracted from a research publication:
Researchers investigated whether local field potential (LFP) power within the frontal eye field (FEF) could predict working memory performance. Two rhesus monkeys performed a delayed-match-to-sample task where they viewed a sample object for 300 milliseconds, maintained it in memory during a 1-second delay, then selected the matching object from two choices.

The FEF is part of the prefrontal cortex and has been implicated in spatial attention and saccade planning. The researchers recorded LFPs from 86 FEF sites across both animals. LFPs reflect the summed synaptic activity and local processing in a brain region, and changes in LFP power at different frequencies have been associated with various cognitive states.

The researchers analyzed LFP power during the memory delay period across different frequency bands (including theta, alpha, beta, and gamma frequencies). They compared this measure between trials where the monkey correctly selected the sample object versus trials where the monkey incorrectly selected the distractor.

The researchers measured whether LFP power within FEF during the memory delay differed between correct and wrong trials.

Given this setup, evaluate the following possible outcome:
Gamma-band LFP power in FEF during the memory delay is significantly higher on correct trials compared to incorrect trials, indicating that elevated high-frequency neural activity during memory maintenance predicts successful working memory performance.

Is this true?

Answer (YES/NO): NO